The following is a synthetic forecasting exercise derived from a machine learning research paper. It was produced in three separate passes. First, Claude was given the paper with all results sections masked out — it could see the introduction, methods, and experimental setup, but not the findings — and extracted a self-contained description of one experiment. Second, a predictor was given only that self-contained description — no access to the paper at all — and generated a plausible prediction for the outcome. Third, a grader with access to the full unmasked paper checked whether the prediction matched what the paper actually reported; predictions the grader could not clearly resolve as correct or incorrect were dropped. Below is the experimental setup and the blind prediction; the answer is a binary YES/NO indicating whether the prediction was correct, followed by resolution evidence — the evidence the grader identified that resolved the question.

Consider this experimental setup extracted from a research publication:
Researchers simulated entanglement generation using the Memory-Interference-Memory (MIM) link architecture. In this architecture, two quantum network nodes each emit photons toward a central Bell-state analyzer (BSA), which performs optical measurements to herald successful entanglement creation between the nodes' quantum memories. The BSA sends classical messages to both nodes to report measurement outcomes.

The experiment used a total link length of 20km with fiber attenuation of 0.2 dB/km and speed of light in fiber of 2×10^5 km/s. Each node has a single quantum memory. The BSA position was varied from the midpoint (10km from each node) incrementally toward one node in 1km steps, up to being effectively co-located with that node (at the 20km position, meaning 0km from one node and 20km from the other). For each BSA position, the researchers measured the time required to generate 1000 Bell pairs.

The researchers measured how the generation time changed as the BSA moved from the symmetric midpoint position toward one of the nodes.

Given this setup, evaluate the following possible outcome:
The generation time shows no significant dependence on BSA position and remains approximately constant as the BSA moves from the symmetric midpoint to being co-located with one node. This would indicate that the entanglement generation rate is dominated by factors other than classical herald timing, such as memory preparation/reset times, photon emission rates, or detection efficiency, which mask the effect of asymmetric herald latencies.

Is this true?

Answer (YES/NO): YES